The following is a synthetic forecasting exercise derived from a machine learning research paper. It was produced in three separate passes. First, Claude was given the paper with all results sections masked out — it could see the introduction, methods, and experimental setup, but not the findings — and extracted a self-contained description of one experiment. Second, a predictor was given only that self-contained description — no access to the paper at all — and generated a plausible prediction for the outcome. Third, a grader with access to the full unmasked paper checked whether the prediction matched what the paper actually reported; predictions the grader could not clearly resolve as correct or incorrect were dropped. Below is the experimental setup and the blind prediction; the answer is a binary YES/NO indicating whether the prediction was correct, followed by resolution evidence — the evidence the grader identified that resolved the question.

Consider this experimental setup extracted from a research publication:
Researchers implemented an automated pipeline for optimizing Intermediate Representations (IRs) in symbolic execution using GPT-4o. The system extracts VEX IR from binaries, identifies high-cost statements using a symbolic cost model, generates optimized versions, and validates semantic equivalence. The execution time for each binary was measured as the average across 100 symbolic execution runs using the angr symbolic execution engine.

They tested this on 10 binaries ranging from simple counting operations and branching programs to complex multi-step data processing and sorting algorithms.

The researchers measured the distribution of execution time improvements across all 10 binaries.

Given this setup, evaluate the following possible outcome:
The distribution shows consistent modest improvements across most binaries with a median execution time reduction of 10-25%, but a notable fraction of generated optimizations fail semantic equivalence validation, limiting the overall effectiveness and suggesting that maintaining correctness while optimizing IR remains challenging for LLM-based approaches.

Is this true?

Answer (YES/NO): NO